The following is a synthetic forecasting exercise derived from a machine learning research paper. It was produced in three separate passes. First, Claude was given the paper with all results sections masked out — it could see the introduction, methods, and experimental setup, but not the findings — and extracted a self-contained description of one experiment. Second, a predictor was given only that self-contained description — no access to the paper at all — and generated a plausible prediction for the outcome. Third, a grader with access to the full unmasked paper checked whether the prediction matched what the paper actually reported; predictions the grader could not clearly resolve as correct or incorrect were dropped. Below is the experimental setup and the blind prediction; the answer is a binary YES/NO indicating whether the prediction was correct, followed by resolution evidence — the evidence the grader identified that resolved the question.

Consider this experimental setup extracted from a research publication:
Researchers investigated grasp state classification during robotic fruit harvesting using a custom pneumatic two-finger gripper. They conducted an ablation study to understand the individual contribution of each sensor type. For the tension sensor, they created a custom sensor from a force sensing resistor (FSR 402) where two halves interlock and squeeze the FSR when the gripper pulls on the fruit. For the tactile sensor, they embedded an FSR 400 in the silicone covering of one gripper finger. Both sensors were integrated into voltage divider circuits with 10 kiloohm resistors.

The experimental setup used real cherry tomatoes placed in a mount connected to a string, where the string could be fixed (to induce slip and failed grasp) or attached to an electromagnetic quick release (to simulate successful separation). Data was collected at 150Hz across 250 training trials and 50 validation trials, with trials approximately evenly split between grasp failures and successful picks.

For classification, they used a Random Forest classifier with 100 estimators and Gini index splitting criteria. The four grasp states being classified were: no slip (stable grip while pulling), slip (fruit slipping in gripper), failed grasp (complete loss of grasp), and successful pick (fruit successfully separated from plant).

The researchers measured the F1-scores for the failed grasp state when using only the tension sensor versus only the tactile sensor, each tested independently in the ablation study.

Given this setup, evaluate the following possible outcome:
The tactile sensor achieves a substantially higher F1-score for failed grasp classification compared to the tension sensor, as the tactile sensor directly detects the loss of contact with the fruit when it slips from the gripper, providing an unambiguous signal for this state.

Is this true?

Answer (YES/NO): NO